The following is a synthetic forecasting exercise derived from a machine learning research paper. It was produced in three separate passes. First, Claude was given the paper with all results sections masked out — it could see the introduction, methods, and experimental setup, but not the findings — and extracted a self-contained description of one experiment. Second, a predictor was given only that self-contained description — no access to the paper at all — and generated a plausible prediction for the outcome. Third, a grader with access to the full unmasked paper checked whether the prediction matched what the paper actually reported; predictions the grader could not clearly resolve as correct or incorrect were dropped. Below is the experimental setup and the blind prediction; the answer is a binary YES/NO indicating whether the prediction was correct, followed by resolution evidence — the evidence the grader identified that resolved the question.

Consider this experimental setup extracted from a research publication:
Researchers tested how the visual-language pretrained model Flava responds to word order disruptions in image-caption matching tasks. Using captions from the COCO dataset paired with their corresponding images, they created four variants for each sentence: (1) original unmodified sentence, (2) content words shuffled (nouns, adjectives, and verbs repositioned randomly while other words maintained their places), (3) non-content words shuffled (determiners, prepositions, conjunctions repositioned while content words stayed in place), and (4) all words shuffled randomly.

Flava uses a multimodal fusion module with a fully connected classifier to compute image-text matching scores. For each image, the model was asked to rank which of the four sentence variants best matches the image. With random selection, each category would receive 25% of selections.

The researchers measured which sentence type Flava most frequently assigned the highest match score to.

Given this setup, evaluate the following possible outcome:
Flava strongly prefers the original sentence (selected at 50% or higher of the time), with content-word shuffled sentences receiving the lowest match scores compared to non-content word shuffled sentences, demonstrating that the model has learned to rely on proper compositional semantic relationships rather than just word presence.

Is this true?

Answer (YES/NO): NO